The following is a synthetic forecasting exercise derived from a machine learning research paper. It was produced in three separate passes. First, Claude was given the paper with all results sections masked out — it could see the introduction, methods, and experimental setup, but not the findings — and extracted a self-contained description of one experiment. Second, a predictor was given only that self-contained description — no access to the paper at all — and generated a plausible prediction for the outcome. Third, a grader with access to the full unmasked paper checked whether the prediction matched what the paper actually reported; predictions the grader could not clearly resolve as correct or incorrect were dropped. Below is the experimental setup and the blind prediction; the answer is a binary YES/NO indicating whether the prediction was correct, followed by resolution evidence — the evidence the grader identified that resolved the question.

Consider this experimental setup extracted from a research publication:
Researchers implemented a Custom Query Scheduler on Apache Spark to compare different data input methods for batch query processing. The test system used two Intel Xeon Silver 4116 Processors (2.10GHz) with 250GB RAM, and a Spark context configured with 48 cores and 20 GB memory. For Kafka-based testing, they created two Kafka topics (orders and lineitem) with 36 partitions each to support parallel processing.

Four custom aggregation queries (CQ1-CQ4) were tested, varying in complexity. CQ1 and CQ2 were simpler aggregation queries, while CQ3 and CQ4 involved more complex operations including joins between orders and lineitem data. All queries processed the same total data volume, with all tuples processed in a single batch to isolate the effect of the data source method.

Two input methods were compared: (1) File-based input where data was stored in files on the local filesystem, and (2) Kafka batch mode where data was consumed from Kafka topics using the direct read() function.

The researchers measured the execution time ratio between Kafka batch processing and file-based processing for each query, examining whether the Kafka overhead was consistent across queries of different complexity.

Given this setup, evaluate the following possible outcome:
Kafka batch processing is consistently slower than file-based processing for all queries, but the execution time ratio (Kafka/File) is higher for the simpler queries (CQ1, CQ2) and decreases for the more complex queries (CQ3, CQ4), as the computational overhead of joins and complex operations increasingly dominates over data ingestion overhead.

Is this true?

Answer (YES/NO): NO